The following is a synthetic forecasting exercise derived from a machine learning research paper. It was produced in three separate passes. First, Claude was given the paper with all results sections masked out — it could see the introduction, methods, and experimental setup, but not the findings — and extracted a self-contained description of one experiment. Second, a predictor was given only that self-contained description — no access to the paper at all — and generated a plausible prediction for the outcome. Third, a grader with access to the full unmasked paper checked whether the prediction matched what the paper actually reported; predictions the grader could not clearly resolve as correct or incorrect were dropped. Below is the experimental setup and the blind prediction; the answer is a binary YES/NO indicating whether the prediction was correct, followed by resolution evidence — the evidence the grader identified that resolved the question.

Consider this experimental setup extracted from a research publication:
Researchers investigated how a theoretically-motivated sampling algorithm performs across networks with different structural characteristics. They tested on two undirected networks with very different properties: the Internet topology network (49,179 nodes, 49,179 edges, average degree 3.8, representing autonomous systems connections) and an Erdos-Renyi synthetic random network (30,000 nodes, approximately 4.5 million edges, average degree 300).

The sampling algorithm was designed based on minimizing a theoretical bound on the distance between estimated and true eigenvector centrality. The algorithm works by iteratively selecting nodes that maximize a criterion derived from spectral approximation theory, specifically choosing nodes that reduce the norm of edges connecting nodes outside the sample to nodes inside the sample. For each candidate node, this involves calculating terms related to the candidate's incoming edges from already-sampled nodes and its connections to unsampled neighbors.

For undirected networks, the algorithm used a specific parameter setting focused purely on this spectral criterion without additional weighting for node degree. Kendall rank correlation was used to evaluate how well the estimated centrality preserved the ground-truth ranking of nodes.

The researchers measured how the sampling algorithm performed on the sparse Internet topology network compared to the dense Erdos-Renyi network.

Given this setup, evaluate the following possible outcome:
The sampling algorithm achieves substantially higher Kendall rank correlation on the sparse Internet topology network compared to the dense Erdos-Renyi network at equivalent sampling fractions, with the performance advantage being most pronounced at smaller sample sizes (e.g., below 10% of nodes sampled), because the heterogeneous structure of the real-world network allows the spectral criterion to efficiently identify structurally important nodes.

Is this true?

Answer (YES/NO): YES